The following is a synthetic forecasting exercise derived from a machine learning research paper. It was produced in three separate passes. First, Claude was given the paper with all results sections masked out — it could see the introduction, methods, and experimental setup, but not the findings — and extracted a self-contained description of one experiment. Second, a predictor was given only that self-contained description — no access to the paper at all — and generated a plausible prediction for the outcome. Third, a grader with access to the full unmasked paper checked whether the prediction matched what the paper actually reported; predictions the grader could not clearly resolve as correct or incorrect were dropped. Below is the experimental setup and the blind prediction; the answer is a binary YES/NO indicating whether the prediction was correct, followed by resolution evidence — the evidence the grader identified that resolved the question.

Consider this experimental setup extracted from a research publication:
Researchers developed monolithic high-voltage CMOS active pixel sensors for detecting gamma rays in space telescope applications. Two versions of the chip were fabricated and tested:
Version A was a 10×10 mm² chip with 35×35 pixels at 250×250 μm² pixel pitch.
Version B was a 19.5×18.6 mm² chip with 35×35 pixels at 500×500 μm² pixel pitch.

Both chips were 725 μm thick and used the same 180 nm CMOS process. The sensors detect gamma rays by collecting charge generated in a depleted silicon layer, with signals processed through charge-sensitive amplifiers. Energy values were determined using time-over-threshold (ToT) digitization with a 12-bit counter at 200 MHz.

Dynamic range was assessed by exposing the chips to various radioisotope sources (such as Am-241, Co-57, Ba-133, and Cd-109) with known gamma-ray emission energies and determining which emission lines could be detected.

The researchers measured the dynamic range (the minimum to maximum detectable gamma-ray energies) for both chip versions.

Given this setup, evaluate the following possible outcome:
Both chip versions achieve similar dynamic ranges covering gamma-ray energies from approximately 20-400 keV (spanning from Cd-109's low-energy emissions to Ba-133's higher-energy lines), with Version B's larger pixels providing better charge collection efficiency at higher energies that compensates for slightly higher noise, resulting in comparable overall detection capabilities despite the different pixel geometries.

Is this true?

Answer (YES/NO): NO